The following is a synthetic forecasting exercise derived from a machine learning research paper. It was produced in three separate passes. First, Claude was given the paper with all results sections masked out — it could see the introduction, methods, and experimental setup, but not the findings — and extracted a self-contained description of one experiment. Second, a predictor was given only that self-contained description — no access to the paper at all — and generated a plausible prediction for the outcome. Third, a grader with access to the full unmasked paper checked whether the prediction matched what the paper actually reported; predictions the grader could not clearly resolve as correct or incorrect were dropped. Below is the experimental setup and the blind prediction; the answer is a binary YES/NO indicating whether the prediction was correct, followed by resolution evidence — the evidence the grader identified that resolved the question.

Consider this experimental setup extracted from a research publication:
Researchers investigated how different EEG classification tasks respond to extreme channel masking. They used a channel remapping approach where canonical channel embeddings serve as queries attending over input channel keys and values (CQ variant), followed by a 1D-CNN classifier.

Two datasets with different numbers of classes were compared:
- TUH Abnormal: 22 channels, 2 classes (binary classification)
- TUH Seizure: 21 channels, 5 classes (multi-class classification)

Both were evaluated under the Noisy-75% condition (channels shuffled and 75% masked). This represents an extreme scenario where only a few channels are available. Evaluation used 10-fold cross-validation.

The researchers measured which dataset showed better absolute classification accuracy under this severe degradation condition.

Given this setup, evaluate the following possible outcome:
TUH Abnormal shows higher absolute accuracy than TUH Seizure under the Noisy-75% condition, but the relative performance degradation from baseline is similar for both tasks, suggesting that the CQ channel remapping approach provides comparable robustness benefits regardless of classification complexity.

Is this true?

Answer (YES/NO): NO